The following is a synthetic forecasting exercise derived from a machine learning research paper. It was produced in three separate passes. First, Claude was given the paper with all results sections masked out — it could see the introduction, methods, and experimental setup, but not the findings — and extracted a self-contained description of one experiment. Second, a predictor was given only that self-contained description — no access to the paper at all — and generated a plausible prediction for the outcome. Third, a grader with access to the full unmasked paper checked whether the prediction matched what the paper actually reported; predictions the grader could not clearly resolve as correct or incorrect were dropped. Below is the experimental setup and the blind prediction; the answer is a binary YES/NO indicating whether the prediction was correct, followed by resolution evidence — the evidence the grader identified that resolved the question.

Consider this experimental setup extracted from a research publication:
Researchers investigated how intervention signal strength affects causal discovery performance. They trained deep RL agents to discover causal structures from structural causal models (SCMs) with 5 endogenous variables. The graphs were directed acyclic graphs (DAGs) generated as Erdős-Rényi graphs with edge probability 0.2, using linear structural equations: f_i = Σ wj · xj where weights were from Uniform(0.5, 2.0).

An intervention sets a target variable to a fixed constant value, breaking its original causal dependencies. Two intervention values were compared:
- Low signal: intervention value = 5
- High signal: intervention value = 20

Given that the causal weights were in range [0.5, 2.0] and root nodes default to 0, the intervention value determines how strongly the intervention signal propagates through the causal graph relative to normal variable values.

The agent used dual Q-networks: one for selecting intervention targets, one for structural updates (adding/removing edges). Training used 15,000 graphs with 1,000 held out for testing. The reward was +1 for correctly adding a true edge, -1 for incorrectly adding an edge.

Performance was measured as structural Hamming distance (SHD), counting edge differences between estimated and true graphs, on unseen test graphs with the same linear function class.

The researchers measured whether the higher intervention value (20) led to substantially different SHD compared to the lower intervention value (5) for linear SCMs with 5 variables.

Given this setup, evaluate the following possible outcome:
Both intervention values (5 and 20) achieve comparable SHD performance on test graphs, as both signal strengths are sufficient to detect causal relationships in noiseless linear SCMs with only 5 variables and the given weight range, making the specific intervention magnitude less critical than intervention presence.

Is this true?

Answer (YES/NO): YES